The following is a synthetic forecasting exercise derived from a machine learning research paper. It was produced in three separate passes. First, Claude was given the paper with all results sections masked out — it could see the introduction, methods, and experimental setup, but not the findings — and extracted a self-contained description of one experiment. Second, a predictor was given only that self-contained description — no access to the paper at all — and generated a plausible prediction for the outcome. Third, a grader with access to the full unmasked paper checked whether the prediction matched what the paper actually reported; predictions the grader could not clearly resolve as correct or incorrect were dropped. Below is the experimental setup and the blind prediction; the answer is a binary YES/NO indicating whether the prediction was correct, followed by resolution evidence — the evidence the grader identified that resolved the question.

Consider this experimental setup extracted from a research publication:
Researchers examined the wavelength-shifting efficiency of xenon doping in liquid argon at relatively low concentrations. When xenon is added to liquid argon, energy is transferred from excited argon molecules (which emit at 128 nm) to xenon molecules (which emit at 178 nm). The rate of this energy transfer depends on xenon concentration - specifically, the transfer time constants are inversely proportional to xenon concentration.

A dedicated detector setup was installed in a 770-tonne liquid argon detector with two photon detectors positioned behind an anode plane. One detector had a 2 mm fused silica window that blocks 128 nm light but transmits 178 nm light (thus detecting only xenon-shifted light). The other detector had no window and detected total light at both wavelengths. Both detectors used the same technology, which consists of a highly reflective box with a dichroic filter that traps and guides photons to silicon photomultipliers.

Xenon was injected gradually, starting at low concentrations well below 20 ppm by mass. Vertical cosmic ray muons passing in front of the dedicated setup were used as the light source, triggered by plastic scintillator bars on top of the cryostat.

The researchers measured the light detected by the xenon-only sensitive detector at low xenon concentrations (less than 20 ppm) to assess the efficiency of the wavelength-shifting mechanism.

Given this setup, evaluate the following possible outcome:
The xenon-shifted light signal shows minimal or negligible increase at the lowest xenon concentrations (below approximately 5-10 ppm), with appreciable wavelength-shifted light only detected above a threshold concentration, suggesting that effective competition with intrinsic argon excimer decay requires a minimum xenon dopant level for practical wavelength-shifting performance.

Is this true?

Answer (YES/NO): NO